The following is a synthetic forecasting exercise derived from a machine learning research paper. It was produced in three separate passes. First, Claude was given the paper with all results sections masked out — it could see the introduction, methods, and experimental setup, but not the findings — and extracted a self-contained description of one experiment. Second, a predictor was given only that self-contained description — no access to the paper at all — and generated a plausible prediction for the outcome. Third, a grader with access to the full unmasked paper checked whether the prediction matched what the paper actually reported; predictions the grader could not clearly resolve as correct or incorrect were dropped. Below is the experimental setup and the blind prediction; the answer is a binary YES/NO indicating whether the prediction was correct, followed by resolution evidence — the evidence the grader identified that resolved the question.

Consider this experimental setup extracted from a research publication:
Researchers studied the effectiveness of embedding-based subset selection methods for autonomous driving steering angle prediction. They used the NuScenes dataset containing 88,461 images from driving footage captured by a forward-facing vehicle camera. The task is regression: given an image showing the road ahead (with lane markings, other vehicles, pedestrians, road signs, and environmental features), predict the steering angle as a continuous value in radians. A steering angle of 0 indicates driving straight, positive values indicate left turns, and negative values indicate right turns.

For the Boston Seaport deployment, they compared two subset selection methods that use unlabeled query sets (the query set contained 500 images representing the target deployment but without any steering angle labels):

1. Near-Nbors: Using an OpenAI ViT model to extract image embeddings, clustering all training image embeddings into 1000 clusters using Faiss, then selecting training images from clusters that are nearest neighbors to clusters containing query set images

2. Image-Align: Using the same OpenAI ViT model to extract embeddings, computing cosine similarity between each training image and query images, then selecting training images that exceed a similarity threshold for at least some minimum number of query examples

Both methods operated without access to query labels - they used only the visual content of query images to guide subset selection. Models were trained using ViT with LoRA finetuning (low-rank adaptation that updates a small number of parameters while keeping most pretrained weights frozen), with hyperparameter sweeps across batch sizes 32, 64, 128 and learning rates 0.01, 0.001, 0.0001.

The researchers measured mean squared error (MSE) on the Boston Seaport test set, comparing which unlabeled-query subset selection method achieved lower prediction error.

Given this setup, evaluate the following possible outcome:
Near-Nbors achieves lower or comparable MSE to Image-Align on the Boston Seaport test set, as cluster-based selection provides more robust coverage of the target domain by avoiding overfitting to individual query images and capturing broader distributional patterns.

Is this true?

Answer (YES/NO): NO